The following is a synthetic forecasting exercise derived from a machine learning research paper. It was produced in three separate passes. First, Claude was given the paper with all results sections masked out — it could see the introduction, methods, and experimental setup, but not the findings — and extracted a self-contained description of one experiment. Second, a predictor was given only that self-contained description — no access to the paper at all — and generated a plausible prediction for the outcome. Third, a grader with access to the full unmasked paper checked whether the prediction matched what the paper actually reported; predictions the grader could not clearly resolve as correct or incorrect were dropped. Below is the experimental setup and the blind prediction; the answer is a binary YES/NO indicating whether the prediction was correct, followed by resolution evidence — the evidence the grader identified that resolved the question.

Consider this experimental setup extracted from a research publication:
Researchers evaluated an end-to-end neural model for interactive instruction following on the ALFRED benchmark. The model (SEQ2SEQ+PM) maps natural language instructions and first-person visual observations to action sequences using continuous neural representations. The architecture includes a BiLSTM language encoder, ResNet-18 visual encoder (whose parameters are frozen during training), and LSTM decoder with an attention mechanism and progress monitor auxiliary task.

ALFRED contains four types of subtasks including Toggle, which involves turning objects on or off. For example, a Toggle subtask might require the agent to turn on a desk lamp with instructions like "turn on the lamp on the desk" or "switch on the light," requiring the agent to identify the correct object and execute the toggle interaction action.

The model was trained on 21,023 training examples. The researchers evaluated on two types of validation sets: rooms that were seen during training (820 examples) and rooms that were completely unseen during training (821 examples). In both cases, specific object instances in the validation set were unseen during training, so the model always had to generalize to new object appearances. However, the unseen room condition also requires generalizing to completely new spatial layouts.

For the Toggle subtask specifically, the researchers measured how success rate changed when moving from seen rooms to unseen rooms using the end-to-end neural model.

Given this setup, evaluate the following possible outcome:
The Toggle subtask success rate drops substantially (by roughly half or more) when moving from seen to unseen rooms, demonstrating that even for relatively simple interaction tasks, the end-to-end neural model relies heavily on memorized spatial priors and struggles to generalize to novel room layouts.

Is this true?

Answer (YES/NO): YES